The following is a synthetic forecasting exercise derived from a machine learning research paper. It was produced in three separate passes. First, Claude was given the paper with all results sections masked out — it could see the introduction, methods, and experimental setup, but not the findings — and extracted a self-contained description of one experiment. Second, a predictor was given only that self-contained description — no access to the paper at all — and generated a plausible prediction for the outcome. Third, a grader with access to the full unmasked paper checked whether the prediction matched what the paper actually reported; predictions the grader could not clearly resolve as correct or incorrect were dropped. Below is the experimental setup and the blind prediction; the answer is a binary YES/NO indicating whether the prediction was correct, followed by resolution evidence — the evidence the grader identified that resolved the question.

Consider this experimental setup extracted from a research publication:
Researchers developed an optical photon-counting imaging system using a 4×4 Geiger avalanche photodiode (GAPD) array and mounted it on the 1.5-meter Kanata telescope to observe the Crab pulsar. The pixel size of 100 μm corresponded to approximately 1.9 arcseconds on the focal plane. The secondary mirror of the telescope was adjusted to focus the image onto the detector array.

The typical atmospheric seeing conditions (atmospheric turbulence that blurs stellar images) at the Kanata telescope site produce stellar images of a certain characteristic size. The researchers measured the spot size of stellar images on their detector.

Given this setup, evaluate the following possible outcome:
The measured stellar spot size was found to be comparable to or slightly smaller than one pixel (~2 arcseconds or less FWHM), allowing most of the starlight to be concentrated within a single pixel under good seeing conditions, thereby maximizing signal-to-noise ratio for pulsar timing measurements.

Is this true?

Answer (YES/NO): NO